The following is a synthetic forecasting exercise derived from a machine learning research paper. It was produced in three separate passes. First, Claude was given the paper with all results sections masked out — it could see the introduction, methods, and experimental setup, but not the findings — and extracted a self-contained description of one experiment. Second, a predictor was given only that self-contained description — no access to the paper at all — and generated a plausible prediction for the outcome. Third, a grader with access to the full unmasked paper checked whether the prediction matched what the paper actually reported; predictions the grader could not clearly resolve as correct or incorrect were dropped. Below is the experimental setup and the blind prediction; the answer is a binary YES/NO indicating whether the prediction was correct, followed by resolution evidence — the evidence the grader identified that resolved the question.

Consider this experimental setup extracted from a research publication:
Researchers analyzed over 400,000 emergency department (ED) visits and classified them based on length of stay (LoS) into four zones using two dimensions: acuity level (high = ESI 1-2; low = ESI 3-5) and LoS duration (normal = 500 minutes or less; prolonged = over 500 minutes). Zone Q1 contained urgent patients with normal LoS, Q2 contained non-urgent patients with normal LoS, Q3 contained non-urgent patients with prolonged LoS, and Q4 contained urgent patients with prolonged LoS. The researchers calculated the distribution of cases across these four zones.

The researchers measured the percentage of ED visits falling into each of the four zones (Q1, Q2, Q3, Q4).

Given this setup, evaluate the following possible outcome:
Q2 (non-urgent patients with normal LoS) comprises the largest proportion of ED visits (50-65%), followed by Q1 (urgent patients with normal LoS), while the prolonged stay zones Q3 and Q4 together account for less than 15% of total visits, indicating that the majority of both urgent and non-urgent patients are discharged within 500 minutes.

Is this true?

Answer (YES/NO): NO